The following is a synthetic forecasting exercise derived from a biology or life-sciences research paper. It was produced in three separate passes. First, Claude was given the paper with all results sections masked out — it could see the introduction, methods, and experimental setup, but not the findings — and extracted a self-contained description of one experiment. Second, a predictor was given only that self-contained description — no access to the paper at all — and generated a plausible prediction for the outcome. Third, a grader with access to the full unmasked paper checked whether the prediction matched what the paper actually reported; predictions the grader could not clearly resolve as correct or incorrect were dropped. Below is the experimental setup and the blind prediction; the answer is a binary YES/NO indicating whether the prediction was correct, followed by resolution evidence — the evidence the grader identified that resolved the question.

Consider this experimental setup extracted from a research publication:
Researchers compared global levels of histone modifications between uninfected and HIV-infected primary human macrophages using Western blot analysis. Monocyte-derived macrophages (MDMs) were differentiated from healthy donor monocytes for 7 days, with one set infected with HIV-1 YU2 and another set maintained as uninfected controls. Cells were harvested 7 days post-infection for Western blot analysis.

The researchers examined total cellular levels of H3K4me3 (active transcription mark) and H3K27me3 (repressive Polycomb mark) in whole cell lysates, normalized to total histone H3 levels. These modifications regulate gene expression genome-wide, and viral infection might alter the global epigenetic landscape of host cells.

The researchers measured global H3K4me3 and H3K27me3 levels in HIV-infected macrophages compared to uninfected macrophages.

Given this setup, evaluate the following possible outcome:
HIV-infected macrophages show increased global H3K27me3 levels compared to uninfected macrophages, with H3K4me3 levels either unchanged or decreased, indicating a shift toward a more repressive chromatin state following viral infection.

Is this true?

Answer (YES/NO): NO